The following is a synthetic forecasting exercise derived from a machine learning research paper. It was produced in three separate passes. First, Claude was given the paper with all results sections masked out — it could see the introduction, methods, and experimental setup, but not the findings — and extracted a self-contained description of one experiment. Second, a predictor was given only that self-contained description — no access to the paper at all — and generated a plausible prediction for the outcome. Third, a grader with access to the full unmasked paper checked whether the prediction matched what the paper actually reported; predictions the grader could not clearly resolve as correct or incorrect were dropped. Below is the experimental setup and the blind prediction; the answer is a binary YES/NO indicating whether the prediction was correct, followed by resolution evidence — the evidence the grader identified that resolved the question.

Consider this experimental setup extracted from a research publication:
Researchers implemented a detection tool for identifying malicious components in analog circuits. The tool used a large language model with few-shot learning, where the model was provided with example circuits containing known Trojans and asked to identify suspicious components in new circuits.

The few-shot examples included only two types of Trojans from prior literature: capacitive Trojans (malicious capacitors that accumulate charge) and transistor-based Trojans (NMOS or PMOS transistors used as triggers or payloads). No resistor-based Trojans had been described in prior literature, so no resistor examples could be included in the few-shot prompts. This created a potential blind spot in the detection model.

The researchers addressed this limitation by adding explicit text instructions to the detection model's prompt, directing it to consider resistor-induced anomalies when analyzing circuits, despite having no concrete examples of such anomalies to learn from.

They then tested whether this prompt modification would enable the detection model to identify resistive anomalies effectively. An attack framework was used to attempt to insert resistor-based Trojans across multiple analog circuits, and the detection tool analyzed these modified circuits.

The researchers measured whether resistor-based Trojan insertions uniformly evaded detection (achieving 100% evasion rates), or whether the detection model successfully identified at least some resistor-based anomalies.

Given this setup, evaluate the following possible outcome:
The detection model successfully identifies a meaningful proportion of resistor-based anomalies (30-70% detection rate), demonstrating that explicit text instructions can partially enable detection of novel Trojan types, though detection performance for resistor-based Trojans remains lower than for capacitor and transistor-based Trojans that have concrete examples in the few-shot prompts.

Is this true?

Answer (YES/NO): NO